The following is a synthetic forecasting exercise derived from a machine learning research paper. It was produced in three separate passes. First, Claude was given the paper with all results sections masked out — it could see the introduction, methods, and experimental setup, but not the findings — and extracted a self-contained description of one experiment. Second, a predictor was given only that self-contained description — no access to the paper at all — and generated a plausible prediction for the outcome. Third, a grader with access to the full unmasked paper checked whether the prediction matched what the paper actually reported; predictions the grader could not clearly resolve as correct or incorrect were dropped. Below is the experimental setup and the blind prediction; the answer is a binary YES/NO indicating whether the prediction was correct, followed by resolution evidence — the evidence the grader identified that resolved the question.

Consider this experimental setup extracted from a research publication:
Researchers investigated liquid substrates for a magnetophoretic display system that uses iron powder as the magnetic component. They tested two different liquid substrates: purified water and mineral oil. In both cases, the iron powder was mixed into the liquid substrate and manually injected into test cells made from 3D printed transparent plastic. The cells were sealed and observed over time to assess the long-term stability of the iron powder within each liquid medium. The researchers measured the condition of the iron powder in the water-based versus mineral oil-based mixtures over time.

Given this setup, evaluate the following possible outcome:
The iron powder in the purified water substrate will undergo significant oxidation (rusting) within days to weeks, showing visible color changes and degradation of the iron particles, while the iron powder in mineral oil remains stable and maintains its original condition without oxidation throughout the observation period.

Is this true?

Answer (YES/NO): YES